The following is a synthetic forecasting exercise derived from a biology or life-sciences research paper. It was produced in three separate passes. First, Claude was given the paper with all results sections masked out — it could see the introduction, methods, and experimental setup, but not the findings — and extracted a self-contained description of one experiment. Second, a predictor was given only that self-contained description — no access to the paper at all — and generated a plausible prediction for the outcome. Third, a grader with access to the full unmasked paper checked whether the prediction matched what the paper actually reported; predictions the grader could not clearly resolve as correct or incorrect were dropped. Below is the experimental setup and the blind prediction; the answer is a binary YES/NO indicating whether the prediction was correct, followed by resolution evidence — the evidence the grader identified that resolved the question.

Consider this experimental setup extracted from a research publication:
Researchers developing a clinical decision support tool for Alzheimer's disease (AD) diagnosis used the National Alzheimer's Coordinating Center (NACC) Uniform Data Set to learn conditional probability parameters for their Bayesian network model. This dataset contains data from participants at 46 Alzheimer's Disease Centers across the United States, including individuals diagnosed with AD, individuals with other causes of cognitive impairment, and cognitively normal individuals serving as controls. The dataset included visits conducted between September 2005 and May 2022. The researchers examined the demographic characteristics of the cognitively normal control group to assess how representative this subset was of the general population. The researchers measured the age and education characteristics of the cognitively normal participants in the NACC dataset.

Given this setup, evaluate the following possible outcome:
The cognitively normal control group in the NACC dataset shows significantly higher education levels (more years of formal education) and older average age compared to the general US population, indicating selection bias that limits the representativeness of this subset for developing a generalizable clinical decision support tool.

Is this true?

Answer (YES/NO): YES